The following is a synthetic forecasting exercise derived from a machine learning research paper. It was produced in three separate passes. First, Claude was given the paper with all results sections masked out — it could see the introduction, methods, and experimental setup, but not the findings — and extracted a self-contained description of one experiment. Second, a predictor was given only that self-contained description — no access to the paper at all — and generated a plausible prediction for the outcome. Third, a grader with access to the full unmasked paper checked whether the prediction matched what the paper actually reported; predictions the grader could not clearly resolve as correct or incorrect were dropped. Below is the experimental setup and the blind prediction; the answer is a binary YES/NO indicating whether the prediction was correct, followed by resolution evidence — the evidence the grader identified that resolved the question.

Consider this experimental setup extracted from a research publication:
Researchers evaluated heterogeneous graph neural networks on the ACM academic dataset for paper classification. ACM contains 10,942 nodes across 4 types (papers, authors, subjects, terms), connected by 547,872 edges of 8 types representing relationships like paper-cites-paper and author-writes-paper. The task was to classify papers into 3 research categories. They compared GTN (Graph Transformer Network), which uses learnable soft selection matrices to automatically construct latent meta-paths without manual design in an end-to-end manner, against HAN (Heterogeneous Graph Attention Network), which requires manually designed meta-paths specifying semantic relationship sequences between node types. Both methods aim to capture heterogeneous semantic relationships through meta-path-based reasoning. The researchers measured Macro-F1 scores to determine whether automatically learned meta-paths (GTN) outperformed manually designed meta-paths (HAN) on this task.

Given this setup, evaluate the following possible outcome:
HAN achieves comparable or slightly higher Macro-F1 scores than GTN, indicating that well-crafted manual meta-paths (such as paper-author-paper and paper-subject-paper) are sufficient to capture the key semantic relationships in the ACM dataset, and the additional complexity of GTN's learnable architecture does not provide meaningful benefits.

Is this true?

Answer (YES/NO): NO